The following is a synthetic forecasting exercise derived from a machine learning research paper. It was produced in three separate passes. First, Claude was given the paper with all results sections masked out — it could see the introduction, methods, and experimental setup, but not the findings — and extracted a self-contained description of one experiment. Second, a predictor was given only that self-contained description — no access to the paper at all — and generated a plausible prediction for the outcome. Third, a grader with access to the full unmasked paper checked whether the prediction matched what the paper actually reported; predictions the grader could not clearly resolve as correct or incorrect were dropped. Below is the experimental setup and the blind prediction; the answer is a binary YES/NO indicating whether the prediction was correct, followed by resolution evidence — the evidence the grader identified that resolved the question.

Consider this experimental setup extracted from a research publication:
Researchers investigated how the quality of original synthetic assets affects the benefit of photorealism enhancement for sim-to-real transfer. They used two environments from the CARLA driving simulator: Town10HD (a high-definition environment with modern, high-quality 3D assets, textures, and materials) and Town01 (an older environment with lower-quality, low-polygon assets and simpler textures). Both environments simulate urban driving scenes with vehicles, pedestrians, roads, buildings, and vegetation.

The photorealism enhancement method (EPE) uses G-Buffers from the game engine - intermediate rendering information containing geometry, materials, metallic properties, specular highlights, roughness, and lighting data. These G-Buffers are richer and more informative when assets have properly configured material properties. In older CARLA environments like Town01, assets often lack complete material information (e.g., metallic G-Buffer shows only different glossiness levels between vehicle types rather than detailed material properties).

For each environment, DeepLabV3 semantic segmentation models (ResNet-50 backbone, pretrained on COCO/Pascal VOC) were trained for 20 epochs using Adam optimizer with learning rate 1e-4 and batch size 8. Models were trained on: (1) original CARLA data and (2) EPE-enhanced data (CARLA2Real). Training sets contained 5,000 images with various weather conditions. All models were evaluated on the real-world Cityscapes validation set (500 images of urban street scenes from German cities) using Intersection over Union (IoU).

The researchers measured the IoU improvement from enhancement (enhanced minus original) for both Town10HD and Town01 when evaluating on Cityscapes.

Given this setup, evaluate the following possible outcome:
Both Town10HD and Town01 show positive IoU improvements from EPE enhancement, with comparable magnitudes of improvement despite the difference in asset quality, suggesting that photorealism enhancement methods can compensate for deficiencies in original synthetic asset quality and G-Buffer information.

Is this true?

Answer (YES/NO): YES